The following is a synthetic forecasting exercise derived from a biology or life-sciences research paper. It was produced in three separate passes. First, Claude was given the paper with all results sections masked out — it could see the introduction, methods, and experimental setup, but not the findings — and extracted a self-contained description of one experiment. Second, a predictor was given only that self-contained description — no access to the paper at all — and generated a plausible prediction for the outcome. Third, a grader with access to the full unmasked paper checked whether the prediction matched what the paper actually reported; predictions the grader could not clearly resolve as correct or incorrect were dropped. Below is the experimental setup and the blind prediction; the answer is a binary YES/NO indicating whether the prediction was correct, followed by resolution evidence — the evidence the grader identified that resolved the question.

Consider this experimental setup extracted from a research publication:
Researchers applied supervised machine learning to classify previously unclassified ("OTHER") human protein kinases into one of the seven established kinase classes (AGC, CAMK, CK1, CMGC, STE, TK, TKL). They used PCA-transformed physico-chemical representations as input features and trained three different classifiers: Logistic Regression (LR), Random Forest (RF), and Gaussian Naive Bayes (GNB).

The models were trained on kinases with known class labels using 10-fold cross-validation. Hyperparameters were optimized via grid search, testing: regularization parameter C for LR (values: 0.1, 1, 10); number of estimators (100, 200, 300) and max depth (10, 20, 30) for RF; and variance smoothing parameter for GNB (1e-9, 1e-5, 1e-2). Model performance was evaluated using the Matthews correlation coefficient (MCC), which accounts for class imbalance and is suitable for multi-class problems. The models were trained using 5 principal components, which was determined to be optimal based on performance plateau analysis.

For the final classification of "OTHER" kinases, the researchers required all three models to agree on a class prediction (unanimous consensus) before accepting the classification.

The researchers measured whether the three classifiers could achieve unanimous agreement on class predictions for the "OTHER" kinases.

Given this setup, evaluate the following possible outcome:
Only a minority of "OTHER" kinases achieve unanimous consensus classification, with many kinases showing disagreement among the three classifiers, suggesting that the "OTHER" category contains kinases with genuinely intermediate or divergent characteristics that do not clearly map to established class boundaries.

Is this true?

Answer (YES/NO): YES